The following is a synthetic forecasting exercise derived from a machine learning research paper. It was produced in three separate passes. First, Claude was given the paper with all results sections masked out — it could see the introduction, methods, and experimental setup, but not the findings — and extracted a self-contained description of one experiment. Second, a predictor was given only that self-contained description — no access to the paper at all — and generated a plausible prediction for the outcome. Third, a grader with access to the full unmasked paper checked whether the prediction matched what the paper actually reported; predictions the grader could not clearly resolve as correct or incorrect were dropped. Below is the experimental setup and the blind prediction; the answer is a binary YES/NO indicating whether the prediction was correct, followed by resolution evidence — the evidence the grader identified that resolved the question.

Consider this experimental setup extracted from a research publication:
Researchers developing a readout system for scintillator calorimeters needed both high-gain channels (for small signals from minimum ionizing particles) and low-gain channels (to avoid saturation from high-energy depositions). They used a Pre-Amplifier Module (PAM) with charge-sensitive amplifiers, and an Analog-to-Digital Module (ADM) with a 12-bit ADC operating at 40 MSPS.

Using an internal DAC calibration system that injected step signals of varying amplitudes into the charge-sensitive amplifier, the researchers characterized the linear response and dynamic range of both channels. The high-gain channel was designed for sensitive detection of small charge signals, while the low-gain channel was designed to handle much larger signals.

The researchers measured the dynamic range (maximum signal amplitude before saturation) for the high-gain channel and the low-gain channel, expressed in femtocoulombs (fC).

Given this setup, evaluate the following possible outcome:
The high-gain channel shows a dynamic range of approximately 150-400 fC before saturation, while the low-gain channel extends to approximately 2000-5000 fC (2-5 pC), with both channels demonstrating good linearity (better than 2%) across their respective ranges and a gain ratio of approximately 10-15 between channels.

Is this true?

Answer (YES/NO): NO